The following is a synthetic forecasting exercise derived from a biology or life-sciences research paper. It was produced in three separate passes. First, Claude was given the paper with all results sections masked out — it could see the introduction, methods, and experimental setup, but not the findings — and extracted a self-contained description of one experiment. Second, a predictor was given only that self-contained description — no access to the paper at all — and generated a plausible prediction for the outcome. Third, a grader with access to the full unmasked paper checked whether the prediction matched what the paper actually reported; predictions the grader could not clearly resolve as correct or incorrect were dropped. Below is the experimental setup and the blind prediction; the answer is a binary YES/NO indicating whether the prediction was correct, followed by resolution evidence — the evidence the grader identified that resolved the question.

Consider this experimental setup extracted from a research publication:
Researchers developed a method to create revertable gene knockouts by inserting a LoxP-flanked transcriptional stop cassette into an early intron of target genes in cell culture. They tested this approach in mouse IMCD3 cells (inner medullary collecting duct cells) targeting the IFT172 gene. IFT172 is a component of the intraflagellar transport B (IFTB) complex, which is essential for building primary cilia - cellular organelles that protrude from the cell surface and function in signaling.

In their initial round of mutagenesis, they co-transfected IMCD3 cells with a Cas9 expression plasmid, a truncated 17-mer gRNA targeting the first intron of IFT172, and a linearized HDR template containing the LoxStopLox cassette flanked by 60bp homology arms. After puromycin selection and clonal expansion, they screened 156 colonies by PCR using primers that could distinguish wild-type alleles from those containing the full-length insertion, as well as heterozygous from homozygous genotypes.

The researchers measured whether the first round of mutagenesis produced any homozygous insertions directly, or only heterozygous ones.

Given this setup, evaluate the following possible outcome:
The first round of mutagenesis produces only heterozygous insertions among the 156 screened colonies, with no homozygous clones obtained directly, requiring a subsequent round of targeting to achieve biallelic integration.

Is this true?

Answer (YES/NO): YES